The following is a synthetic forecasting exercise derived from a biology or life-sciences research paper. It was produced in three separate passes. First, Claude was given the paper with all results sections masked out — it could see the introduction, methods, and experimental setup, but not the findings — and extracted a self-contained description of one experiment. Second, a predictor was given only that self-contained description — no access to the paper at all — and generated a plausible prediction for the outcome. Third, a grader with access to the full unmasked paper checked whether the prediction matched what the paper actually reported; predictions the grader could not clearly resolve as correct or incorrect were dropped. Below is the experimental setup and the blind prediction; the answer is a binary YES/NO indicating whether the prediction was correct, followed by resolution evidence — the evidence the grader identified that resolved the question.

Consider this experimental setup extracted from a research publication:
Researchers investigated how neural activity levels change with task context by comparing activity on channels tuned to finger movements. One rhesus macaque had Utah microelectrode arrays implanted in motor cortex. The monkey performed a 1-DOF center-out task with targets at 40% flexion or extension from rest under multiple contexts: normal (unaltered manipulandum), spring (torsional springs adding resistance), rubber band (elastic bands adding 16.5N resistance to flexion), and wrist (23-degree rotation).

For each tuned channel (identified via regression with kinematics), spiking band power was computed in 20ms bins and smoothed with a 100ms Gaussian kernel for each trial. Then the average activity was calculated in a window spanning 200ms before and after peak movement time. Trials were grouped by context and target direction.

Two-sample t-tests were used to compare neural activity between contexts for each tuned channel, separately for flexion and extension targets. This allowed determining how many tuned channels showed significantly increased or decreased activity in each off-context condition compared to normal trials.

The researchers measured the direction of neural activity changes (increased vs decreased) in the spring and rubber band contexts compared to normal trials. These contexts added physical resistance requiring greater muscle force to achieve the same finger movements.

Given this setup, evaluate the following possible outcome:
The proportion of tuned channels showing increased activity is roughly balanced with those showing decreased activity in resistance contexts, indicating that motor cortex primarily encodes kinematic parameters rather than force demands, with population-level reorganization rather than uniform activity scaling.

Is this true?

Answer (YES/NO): NO